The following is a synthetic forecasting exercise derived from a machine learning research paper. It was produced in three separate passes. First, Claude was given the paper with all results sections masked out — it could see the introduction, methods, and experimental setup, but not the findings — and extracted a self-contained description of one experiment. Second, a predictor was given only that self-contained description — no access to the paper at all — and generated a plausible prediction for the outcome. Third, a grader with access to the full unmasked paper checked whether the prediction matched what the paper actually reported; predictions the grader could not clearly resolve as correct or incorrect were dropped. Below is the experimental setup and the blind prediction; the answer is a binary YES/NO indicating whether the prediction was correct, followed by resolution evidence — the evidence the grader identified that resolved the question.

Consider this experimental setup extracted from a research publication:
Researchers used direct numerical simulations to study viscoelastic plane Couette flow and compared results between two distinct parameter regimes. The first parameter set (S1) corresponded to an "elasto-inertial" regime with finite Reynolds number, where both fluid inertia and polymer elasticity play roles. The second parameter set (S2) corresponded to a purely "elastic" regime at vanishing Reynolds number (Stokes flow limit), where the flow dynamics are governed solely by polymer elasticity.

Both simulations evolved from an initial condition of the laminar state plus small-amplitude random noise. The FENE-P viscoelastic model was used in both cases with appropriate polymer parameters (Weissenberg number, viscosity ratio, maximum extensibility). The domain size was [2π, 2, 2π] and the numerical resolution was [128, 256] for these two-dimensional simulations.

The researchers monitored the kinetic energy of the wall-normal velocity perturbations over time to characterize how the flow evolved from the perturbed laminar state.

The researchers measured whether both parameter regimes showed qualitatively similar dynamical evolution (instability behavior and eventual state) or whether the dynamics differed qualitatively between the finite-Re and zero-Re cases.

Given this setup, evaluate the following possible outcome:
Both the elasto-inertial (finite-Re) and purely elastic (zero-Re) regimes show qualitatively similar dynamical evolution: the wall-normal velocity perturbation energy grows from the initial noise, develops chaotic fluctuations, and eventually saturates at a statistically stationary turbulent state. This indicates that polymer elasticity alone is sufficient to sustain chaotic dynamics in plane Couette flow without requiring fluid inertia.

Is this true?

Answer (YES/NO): NO